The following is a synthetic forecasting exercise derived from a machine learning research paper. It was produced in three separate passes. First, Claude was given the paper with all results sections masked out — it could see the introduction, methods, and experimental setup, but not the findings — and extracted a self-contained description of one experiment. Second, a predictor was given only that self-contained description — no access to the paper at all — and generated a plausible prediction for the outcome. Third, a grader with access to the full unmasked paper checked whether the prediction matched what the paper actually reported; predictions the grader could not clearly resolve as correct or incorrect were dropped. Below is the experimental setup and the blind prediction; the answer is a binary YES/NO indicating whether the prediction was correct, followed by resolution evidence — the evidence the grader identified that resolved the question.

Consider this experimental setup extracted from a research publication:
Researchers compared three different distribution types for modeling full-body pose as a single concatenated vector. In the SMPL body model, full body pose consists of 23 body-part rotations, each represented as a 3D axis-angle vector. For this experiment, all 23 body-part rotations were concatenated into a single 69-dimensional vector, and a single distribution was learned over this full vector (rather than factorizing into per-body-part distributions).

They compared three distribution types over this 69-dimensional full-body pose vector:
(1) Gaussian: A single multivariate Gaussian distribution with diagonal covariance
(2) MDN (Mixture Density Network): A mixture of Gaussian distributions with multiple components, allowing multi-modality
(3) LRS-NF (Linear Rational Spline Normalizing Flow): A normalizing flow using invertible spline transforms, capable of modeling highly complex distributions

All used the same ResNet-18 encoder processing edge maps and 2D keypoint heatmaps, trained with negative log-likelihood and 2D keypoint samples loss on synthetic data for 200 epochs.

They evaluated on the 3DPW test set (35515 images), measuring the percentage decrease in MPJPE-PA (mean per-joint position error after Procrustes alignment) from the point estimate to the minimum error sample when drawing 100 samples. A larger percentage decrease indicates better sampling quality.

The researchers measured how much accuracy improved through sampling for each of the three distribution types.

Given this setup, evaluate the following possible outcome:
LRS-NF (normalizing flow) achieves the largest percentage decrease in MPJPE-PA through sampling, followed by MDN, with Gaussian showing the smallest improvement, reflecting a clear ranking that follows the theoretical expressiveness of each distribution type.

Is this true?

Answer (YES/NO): NO